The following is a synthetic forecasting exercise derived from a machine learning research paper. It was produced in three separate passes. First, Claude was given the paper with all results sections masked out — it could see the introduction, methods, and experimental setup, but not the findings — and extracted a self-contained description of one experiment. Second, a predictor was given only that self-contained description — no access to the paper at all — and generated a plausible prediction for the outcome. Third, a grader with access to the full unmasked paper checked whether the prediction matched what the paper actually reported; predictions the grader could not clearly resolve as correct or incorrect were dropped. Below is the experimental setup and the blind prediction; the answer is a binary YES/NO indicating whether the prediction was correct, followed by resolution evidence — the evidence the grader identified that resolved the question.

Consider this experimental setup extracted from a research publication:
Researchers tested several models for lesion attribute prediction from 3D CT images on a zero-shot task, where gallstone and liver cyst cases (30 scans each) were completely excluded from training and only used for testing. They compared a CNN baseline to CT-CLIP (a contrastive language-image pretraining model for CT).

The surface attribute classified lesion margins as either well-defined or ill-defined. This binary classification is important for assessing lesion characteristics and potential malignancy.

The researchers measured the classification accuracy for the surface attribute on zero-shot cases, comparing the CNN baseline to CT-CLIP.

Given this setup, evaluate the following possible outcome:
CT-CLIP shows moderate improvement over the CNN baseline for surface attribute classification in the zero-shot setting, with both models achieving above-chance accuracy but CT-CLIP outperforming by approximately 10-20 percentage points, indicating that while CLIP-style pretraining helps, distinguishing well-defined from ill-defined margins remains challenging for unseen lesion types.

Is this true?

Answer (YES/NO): NO